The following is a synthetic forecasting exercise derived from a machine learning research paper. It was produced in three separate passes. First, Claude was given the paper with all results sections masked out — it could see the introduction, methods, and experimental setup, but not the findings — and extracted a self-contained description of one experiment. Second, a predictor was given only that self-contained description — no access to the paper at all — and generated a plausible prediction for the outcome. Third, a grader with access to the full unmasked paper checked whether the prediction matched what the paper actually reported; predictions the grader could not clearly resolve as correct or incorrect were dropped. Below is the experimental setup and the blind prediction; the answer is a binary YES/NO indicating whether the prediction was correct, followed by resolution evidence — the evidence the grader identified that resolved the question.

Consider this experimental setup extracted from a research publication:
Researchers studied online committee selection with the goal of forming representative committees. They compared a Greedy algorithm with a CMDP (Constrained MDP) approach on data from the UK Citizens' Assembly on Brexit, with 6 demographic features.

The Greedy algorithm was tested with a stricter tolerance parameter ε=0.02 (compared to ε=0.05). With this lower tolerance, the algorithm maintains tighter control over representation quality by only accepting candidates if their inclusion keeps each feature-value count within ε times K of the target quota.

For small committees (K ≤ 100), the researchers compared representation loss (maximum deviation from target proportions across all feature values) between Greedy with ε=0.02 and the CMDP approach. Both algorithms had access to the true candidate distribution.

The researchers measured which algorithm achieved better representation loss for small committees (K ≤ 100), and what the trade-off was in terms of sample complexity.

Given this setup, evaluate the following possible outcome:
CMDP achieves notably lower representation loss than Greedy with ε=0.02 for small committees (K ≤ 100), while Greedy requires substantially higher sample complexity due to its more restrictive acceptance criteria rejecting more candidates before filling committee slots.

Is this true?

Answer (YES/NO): NO